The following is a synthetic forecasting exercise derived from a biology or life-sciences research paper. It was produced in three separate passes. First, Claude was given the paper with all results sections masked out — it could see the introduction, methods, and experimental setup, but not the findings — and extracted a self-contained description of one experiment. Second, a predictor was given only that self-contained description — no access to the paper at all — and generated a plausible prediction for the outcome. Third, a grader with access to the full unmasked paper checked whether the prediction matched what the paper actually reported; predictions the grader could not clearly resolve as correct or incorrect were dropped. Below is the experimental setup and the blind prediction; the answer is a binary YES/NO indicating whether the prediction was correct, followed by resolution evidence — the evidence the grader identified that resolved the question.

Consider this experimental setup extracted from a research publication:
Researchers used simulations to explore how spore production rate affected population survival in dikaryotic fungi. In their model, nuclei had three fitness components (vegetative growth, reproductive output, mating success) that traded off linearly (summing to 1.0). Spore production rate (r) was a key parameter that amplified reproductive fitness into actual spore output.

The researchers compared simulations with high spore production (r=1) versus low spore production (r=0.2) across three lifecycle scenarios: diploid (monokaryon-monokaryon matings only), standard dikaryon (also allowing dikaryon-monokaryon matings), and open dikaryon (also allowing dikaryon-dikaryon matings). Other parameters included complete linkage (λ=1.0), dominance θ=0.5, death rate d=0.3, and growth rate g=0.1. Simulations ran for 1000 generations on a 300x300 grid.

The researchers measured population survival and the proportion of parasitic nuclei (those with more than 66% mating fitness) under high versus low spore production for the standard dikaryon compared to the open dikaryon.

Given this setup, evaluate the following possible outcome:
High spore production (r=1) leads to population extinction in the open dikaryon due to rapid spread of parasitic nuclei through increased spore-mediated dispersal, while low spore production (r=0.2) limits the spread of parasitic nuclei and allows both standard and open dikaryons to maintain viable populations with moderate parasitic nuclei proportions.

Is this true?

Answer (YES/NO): NO